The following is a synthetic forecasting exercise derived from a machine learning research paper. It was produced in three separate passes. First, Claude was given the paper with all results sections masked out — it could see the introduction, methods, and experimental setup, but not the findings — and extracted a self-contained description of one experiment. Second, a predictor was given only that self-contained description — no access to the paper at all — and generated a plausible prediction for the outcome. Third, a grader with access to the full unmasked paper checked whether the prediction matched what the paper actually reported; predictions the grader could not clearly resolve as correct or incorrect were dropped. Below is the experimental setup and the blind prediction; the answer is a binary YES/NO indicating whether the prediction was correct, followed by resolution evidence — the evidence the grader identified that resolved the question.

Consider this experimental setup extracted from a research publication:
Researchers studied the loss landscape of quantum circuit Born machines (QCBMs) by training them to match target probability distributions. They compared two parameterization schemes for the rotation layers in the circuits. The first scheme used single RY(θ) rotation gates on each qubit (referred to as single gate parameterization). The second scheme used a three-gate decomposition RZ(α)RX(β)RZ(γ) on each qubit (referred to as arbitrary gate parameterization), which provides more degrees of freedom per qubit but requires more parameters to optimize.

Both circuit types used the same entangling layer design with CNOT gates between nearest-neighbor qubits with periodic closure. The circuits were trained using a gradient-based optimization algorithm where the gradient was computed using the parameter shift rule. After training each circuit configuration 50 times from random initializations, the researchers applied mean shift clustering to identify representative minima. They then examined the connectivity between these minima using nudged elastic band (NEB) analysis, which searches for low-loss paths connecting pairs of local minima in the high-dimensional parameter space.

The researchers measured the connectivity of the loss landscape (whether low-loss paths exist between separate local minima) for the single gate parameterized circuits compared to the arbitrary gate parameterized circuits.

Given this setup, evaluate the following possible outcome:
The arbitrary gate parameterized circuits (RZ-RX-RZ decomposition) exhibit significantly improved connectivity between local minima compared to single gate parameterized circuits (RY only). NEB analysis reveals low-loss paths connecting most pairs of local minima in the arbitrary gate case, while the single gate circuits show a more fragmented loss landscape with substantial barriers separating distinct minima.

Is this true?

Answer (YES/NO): YES